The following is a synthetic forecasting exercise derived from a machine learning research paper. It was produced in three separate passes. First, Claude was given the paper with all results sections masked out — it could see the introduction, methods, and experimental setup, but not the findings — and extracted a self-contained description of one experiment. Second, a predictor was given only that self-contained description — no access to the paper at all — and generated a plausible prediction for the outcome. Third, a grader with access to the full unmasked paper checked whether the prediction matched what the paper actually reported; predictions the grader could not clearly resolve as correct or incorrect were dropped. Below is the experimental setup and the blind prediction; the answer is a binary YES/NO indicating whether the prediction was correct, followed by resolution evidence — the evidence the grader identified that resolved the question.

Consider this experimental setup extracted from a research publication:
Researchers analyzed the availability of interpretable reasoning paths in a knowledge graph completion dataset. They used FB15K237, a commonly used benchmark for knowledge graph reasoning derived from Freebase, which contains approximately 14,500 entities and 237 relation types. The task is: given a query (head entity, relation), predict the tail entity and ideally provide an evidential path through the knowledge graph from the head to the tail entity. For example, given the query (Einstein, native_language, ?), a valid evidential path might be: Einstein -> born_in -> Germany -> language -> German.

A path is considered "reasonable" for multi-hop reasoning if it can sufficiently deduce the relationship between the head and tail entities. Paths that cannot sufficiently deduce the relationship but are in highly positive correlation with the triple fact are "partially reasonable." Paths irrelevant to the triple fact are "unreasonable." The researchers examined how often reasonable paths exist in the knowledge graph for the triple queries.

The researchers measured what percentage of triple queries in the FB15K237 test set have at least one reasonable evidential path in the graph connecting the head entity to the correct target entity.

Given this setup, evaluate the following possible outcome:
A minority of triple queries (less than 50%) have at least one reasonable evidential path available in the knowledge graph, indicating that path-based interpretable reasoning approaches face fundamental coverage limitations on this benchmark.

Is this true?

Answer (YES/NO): YES